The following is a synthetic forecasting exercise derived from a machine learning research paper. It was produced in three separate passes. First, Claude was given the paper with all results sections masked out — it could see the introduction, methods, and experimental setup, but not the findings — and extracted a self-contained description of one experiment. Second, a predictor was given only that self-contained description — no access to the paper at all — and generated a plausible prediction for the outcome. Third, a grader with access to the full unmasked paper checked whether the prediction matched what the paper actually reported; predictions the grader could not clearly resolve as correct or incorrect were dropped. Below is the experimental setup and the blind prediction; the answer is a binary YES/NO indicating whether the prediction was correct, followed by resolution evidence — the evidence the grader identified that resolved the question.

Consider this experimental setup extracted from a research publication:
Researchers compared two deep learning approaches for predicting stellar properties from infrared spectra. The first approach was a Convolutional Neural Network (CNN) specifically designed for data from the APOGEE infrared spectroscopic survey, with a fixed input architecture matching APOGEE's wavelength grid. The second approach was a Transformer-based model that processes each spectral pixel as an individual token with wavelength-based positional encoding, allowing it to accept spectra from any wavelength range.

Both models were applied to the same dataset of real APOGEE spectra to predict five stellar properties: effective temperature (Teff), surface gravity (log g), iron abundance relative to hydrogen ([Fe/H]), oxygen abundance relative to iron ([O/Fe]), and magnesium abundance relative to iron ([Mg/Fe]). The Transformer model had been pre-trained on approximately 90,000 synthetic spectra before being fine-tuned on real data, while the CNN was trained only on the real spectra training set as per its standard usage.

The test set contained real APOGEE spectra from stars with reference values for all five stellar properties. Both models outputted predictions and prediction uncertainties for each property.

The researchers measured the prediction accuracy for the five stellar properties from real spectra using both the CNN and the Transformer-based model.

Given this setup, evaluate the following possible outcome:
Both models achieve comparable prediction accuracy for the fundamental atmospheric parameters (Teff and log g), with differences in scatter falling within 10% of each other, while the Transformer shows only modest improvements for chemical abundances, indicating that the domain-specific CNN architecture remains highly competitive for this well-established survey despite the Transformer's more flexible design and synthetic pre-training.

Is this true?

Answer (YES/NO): NO